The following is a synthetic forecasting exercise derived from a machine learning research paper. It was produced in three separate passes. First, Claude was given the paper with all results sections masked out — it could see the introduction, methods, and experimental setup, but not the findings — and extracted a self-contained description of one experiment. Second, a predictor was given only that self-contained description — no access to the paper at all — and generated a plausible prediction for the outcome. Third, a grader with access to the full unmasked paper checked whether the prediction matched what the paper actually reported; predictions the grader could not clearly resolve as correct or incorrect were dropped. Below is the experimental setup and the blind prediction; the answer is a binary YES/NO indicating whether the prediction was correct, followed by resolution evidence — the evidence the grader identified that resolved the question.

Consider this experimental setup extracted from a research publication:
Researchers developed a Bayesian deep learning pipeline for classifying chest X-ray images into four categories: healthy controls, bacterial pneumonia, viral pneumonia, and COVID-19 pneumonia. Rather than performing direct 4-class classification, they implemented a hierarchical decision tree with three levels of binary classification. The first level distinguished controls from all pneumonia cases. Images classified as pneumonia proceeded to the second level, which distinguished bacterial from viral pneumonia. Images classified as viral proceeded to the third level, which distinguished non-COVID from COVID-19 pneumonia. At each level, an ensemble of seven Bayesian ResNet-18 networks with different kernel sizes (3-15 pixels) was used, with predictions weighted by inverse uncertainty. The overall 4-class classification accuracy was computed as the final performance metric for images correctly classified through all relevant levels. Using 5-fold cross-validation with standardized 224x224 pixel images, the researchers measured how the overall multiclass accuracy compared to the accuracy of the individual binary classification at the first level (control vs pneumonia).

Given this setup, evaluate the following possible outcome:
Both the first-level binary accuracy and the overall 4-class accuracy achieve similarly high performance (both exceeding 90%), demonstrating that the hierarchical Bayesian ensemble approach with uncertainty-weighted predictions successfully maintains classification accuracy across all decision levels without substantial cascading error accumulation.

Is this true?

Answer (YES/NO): YES